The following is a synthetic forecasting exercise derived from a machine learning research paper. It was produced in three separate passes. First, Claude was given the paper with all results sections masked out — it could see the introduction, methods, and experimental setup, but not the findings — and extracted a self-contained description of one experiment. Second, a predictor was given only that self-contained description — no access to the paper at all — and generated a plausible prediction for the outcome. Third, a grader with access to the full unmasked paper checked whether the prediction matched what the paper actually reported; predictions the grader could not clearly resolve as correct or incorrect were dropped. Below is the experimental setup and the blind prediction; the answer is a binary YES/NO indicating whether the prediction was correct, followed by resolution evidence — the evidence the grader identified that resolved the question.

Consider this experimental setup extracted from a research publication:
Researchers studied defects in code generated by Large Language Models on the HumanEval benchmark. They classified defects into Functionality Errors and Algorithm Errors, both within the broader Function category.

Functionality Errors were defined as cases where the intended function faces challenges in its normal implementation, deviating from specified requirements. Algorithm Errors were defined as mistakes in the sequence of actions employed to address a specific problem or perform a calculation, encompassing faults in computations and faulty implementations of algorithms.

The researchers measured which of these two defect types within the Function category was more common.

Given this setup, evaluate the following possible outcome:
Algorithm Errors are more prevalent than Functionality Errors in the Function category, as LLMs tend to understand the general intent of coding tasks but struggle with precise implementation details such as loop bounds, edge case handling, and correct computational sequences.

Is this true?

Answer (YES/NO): NO